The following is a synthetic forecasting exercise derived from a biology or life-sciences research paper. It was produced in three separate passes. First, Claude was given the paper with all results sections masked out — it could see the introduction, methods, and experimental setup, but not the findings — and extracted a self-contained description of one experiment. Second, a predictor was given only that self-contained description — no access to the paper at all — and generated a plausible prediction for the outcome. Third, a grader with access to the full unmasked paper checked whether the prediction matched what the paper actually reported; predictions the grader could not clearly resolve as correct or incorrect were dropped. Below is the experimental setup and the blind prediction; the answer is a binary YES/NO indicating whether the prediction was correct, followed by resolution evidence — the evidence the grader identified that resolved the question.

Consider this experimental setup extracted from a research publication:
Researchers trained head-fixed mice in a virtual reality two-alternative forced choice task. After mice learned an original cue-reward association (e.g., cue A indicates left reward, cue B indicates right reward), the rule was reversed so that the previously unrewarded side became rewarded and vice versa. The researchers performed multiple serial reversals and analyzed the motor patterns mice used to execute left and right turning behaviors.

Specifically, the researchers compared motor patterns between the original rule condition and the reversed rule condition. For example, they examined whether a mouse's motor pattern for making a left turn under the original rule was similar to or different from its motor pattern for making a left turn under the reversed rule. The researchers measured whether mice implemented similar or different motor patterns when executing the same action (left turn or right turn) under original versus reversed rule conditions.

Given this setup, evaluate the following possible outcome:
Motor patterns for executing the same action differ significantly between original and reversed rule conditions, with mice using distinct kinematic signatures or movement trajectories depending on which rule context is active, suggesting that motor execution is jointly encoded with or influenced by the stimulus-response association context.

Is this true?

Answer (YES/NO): YES